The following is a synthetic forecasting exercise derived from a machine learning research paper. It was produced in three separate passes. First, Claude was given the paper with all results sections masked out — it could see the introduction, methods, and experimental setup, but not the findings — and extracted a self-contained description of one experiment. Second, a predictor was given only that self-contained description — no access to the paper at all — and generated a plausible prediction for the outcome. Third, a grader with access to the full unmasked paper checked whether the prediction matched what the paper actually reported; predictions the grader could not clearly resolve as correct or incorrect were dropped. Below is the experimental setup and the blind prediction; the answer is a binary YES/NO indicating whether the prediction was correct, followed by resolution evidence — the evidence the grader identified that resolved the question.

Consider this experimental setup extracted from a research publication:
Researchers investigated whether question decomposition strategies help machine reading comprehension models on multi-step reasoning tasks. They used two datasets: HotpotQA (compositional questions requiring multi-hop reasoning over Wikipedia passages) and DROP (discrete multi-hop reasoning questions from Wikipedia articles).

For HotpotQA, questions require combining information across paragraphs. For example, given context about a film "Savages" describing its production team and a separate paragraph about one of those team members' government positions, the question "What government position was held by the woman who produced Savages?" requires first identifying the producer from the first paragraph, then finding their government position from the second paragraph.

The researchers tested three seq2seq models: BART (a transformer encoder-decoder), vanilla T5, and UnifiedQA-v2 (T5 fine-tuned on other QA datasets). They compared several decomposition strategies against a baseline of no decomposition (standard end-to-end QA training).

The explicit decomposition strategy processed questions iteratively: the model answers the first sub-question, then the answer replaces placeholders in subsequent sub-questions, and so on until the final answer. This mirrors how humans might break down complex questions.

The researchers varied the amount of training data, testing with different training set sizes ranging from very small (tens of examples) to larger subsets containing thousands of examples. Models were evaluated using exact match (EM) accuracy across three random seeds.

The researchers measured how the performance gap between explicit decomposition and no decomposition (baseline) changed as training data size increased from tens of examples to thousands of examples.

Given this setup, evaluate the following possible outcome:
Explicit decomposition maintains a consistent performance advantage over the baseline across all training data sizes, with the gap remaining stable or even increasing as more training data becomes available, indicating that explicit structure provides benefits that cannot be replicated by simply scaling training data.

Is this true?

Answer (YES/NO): NO